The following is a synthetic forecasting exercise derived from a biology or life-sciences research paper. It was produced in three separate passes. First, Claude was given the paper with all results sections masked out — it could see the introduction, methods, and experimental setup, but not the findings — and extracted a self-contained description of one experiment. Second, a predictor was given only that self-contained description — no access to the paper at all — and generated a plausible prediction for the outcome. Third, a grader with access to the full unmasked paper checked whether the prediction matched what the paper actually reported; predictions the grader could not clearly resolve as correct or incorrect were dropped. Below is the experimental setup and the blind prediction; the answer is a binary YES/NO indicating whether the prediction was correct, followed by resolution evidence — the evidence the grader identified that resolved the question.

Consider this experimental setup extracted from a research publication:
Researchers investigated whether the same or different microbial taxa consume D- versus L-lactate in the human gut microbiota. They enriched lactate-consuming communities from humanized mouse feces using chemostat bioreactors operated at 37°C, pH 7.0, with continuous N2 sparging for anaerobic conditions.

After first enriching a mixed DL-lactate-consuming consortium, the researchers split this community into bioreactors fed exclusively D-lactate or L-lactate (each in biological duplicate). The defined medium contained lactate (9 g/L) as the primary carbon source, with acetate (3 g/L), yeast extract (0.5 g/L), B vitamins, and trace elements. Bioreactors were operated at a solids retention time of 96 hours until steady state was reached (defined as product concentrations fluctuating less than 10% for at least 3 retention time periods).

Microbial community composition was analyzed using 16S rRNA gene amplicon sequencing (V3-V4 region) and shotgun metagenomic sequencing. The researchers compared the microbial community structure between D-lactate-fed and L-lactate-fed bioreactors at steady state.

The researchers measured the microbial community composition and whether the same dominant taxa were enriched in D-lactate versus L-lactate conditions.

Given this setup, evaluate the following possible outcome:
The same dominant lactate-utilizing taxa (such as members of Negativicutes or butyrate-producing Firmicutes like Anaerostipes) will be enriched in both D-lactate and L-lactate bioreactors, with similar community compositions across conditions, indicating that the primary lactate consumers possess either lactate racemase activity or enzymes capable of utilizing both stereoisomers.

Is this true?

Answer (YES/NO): NO